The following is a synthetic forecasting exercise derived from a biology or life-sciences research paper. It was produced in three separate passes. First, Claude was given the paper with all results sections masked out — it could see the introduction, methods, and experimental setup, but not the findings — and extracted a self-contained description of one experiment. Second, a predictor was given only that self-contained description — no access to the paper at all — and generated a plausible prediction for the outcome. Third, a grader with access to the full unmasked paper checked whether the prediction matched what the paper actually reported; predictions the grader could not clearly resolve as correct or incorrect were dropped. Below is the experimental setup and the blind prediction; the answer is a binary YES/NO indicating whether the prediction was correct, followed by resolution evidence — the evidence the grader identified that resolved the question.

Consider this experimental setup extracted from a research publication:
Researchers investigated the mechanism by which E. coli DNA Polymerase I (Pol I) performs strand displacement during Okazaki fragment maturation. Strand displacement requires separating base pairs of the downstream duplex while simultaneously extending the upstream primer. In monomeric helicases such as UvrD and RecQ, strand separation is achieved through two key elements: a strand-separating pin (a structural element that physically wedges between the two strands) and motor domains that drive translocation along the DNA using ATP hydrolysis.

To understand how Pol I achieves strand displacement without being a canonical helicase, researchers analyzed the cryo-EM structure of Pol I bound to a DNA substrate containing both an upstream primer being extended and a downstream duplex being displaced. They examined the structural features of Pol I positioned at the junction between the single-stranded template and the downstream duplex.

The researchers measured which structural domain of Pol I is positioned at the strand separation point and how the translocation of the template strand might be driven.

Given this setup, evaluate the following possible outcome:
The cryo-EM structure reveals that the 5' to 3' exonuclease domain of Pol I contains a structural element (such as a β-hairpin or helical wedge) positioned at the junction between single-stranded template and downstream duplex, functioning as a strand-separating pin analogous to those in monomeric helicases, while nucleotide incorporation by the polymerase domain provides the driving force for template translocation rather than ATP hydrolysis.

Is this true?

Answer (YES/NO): NO